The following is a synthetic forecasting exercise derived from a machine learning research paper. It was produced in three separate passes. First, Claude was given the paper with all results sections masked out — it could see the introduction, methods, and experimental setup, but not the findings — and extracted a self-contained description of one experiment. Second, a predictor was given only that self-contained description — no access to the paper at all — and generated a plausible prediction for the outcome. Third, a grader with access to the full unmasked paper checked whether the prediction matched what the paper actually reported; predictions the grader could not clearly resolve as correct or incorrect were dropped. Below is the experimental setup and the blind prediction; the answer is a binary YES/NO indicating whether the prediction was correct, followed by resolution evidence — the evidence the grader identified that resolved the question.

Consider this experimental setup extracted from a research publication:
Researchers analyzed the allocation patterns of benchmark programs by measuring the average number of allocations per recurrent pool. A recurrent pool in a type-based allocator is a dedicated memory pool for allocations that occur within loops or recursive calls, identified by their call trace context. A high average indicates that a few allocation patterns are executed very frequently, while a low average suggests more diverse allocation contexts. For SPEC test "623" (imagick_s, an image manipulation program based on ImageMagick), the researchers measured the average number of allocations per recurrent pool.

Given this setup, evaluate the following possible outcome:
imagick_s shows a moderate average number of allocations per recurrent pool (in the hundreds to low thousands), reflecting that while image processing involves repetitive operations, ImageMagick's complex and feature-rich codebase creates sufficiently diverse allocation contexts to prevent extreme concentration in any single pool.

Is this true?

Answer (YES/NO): NO